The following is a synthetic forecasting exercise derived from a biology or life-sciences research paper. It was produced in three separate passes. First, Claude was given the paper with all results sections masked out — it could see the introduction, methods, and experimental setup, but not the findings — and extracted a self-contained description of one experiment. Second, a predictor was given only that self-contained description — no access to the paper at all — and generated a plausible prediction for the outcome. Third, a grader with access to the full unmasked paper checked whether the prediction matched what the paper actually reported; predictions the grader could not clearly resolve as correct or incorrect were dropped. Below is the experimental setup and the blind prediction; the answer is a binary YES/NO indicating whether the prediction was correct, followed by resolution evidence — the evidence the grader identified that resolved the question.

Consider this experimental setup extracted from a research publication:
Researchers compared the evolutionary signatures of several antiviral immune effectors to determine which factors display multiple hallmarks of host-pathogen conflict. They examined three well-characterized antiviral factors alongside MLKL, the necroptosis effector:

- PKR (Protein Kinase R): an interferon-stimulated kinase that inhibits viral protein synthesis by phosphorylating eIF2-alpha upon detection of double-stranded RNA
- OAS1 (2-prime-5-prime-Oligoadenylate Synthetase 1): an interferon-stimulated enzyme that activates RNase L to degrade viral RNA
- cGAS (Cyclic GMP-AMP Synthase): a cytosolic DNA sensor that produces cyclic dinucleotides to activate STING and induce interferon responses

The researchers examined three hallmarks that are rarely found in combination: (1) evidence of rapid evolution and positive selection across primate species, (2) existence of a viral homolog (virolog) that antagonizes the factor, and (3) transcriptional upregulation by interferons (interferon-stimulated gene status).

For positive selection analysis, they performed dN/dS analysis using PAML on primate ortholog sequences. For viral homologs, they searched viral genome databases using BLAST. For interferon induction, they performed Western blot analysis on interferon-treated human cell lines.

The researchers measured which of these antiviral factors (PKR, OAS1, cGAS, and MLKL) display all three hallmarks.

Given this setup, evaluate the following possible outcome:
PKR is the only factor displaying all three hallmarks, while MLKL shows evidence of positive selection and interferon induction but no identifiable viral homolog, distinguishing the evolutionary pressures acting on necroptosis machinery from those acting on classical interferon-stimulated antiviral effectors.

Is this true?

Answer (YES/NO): NO